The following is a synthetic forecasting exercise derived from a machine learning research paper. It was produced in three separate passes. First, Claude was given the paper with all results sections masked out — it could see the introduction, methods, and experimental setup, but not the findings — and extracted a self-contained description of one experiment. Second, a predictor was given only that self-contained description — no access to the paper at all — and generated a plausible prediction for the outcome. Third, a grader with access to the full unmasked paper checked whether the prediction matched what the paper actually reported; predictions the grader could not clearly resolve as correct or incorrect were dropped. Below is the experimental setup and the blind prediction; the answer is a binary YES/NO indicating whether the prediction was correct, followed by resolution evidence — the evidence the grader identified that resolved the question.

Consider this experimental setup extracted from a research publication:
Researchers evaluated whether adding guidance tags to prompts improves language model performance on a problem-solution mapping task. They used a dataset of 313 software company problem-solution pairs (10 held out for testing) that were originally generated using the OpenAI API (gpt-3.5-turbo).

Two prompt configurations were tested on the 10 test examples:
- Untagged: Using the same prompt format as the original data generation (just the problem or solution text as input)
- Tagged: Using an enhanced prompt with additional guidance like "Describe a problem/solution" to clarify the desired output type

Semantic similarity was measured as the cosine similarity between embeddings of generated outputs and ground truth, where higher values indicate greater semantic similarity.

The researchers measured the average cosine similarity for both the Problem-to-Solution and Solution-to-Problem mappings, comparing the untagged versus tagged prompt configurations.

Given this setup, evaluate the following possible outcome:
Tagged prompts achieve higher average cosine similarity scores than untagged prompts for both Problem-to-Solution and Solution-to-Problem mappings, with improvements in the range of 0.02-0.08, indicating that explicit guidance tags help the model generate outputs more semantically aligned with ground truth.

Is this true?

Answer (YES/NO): YES